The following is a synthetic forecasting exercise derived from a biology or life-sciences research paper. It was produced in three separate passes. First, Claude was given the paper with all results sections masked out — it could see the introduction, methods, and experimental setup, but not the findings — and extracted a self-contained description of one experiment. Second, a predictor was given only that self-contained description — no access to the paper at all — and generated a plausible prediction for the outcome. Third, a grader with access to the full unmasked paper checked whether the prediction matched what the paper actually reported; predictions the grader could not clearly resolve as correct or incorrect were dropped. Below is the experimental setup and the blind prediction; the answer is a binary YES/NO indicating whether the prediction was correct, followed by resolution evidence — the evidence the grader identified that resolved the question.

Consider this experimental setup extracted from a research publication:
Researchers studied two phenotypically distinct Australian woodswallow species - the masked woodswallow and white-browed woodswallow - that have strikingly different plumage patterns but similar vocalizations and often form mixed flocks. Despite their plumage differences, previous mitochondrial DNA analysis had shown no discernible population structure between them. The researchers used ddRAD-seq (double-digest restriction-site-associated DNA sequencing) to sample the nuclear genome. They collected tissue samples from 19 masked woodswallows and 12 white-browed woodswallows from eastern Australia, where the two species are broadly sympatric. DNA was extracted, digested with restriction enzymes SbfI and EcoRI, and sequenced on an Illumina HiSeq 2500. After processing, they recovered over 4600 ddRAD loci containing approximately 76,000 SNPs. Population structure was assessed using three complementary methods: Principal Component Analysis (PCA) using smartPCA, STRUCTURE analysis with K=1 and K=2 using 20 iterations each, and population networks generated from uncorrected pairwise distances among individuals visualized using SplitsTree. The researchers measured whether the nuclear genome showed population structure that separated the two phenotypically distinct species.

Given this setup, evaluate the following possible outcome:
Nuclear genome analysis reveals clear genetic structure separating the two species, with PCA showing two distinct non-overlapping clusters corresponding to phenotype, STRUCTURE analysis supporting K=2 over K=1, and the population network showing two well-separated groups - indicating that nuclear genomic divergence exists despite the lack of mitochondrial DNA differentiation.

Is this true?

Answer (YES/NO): NO